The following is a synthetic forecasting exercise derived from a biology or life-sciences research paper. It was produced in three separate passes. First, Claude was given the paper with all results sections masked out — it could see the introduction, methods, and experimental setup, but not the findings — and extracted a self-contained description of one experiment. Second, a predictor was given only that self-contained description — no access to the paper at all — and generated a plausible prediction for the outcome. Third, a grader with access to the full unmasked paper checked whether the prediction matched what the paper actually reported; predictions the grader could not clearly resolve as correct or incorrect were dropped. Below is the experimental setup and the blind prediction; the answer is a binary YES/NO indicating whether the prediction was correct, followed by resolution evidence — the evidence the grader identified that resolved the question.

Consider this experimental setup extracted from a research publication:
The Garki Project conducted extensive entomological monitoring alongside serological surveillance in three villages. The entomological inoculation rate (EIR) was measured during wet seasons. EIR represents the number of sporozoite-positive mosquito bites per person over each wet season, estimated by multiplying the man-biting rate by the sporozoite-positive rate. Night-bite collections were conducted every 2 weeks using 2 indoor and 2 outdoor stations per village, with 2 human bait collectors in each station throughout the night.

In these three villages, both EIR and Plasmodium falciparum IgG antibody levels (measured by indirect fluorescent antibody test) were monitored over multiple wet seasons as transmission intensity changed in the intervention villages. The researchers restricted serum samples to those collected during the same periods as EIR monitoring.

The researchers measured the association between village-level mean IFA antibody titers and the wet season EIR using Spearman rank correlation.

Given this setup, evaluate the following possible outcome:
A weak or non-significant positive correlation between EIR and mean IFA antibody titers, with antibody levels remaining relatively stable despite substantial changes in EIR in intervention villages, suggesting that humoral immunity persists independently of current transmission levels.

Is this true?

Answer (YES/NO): NO